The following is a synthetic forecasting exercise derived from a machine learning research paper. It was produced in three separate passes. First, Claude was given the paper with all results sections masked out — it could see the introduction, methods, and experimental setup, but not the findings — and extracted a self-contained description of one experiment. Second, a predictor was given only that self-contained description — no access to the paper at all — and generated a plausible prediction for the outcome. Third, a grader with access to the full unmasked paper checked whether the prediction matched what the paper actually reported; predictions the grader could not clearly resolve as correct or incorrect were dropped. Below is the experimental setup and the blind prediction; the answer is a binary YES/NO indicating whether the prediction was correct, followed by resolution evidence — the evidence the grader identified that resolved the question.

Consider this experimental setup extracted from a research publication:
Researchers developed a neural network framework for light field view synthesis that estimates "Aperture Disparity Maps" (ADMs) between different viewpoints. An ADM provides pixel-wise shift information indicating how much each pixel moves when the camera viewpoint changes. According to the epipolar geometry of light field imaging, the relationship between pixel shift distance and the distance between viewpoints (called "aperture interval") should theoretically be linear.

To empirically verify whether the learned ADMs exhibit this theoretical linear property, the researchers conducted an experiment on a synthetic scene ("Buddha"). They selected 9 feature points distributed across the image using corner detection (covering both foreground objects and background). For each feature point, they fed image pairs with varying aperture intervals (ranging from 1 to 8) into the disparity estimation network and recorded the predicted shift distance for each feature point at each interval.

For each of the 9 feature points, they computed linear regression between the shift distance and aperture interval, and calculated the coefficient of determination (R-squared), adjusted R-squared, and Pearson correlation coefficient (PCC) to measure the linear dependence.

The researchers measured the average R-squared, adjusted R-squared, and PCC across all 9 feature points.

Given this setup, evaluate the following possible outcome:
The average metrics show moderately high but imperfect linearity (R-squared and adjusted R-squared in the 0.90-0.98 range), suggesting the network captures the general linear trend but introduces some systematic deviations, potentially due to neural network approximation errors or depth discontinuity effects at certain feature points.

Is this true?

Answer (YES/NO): NO